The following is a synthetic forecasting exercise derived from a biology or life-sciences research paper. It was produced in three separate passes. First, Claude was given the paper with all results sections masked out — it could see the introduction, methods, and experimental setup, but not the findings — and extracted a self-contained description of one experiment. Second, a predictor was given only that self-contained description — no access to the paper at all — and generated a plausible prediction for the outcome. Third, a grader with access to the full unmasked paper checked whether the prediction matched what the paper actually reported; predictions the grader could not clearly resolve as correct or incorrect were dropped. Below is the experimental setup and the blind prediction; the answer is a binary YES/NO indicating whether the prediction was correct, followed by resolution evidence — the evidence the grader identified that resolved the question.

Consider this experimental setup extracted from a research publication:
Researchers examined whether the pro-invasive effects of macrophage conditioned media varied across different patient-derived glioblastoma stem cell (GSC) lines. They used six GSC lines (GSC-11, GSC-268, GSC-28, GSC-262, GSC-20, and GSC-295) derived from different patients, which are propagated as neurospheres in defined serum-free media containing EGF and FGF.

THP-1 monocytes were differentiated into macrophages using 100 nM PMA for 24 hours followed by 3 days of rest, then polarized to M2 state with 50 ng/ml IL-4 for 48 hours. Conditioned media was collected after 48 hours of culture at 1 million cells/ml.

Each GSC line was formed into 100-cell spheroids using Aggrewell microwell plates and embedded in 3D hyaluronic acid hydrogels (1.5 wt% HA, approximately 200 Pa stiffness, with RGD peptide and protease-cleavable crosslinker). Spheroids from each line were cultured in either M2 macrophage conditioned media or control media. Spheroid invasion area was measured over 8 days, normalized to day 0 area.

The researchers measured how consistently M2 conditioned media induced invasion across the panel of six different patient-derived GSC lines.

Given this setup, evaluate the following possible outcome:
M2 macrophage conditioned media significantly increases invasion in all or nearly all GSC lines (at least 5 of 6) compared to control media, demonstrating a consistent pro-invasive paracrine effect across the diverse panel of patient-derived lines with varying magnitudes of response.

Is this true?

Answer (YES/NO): YES